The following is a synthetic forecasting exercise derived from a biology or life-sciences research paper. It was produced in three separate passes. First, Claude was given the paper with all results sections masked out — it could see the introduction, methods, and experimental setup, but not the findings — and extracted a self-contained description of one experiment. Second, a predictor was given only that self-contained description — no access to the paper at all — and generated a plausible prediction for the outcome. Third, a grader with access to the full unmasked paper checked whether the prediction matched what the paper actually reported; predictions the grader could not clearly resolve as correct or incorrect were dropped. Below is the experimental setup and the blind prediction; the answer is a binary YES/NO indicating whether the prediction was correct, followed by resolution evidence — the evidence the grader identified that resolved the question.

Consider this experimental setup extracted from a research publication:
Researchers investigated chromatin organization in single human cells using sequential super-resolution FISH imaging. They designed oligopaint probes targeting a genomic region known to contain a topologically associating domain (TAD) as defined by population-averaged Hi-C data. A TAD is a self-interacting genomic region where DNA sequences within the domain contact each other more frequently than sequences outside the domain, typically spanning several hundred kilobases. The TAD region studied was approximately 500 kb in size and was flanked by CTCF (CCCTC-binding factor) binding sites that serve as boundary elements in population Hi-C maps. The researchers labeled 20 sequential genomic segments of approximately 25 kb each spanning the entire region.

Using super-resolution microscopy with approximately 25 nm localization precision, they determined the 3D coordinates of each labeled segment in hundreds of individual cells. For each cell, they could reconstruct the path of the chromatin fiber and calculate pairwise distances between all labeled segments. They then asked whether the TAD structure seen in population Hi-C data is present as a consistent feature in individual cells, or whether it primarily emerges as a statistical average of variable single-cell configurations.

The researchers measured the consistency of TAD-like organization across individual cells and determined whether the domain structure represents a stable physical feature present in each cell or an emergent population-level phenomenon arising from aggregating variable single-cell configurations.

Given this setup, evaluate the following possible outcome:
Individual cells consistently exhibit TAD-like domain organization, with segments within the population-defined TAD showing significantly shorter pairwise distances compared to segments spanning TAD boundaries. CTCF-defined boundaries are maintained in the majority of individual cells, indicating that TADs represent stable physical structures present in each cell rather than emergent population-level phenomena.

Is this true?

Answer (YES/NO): NO